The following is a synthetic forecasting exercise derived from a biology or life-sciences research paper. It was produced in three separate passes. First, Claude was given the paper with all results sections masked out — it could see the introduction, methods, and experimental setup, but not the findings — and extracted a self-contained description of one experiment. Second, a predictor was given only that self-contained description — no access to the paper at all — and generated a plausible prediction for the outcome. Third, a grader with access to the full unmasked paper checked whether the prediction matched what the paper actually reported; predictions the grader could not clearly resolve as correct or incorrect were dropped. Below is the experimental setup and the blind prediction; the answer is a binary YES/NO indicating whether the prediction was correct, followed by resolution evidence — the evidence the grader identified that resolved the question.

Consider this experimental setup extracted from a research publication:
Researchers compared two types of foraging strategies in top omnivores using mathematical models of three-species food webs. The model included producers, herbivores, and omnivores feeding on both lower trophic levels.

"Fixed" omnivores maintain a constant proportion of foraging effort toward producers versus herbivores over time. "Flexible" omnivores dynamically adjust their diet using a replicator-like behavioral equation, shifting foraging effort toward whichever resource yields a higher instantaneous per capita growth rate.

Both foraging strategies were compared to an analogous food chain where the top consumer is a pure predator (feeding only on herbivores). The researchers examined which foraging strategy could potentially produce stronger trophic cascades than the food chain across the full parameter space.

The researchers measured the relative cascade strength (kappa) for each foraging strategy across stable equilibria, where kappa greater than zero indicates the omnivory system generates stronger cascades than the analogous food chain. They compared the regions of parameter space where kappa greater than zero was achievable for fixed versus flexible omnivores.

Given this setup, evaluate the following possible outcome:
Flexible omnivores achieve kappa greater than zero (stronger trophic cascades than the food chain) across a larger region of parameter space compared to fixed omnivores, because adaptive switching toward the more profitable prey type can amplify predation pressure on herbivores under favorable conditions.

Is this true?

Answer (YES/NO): NO